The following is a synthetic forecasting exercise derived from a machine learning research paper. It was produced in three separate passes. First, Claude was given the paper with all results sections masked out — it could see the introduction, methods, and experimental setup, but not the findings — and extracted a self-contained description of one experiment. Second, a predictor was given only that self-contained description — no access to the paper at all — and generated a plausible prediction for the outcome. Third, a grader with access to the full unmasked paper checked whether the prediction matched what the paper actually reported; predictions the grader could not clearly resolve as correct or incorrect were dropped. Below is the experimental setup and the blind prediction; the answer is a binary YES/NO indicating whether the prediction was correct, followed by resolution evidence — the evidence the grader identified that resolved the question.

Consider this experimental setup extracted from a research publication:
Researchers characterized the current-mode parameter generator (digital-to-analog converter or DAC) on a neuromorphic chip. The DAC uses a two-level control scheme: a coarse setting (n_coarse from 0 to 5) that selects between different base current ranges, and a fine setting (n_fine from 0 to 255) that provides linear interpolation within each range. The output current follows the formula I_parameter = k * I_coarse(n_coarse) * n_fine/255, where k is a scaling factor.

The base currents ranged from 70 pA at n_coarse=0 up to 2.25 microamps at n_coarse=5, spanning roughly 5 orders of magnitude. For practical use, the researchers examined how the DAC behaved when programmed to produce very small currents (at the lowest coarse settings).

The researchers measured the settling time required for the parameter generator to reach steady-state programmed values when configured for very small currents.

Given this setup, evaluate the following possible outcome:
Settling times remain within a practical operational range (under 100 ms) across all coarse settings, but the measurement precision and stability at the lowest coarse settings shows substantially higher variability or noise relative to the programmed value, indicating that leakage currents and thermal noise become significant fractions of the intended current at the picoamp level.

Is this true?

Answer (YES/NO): NO